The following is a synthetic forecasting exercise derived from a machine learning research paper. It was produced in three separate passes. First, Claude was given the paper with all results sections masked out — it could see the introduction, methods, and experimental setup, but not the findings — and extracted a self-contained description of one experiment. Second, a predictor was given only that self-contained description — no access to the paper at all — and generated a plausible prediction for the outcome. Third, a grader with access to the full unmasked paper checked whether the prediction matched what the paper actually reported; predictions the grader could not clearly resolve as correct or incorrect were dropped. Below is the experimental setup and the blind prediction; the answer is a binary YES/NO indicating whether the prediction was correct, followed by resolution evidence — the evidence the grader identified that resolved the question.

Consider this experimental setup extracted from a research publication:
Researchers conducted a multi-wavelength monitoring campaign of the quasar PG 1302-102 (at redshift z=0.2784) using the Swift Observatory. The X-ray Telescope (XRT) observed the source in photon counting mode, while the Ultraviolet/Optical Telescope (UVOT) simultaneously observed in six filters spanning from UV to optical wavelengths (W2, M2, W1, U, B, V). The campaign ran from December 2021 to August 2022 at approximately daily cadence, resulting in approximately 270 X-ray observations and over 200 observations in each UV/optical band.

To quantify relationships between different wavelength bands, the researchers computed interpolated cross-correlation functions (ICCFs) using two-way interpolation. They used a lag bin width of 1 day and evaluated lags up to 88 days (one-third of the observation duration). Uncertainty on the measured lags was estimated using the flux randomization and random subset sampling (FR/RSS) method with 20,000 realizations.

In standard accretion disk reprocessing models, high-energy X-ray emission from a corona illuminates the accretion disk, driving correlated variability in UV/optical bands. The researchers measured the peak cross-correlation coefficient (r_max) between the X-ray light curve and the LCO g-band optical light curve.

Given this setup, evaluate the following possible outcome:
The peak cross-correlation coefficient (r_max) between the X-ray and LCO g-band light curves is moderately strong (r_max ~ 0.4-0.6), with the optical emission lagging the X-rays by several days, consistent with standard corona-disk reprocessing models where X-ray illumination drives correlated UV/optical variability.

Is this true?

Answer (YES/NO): NO